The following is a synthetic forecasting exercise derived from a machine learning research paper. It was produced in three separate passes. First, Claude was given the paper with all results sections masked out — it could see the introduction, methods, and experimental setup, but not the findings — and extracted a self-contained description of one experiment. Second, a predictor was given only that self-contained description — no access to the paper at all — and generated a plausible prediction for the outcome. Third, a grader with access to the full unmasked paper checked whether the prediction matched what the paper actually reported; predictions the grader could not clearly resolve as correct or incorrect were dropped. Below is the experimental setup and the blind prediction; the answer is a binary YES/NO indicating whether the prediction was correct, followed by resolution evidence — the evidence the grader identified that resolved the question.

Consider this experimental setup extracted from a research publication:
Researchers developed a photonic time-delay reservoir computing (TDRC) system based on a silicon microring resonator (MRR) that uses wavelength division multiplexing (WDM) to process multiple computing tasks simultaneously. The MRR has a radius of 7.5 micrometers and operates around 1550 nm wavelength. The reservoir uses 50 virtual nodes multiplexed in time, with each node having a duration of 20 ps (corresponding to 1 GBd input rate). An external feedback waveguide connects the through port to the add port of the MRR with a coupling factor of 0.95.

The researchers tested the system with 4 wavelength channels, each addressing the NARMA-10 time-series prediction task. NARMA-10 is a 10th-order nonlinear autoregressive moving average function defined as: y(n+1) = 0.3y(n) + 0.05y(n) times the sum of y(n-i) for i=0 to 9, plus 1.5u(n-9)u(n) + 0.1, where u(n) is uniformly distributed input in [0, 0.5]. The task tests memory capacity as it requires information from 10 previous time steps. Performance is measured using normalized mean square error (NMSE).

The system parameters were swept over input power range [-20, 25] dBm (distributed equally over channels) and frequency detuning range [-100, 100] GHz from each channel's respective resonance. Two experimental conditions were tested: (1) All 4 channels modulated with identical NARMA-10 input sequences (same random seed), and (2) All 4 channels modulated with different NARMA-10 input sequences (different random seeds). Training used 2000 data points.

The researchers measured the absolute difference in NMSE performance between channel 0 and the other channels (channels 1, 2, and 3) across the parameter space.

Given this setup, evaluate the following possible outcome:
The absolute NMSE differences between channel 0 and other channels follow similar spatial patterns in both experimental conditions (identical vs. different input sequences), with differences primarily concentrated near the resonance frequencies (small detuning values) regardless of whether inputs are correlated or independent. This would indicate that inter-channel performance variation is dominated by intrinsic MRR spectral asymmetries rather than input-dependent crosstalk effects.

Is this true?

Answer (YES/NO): NO